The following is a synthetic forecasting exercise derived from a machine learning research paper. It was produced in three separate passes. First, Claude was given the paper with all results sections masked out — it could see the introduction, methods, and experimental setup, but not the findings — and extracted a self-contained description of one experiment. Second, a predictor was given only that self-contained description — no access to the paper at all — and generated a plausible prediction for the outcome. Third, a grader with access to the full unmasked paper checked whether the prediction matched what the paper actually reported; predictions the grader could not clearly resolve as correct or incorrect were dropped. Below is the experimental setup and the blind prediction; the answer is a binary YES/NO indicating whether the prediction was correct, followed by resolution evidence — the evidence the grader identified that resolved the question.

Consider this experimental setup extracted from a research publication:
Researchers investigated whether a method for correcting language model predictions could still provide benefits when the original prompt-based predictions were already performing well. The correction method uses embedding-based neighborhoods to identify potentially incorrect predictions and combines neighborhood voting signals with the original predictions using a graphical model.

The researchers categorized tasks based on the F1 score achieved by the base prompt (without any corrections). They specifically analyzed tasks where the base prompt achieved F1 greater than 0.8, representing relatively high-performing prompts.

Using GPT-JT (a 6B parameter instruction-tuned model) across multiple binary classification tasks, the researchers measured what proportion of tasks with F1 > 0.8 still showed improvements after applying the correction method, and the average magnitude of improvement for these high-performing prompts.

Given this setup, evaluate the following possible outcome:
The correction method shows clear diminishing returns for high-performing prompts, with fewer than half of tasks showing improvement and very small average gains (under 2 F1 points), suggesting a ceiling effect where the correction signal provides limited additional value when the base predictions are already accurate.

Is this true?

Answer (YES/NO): NO